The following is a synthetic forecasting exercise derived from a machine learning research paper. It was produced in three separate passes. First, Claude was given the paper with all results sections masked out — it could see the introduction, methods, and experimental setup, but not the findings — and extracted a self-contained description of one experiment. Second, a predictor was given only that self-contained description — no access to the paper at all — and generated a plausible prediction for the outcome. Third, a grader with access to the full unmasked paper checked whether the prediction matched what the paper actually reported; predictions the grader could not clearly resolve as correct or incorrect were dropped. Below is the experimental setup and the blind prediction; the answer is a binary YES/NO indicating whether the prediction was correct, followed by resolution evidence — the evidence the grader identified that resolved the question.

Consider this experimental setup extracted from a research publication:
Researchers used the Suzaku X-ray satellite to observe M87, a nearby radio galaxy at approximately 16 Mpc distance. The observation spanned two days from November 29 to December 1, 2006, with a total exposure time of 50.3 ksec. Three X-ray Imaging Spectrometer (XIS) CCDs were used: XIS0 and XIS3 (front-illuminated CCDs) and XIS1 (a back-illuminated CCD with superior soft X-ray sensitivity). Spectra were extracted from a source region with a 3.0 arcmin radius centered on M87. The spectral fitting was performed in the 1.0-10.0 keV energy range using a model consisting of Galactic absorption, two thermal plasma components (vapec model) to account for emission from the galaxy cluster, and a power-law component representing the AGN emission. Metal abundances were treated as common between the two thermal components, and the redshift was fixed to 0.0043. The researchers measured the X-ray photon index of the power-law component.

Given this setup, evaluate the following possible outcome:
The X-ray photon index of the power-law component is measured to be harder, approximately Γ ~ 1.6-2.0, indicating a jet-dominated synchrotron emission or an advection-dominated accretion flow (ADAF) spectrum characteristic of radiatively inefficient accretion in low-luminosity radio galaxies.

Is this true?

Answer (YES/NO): NO